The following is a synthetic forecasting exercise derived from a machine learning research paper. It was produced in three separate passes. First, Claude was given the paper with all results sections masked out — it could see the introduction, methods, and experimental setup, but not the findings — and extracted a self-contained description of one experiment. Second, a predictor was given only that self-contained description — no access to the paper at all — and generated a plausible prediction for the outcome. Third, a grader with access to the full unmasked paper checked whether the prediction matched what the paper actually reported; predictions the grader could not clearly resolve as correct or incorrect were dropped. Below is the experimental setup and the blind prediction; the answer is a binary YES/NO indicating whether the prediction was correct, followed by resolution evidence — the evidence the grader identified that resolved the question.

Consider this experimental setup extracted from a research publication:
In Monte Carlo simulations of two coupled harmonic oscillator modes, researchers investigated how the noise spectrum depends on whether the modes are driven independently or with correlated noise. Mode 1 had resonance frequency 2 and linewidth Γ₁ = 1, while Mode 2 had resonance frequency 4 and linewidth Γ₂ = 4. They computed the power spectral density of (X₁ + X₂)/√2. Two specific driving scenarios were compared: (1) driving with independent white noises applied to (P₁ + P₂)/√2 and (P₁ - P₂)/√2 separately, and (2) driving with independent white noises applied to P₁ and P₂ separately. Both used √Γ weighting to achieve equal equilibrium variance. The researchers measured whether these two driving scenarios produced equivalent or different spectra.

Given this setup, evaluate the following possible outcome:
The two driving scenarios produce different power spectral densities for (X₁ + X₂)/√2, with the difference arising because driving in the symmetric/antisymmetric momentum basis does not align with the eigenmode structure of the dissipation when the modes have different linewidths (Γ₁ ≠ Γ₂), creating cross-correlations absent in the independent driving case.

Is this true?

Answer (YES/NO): NO